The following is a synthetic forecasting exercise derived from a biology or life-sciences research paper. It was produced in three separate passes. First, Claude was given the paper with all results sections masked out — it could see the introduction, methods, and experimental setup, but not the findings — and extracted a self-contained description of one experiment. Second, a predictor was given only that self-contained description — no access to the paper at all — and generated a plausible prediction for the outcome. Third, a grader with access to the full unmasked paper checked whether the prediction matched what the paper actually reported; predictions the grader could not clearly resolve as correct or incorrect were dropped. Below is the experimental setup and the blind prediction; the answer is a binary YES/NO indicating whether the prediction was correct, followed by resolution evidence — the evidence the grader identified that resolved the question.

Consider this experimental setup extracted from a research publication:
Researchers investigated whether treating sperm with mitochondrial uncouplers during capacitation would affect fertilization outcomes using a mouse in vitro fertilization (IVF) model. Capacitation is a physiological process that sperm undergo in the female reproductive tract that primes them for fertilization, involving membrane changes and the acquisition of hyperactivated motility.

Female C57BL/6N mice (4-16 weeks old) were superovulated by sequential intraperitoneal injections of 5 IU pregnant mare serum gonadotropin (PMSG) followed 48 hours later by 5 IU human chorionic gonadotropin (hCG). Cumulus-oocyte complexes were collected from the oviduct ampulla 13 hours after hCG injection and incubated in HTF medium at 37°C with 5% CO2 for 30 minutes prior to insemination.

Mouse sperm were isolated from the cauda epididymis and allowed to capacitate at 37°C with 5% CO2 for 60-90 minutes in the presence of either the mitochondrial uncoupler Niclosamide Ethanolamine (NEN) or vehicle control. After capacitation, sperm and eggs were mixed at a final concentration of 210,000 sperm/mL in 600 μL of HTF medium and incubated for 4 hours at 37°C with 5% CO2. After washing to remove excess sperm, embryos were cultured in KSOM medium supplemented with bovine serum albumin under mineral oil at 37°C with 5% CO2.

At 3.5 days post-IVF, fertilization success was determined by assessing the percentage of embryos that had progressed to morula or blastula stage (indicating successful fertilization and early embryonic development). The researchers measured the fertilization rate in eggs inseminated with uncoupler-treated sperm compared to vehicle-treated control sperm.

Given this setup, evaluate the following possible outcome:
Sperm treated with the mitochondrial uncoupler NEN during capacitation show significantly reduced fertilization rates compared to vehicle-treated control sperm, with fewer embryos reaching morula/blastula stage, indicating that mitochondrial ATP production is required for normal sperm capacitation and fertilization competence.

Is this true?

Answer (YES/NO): NO